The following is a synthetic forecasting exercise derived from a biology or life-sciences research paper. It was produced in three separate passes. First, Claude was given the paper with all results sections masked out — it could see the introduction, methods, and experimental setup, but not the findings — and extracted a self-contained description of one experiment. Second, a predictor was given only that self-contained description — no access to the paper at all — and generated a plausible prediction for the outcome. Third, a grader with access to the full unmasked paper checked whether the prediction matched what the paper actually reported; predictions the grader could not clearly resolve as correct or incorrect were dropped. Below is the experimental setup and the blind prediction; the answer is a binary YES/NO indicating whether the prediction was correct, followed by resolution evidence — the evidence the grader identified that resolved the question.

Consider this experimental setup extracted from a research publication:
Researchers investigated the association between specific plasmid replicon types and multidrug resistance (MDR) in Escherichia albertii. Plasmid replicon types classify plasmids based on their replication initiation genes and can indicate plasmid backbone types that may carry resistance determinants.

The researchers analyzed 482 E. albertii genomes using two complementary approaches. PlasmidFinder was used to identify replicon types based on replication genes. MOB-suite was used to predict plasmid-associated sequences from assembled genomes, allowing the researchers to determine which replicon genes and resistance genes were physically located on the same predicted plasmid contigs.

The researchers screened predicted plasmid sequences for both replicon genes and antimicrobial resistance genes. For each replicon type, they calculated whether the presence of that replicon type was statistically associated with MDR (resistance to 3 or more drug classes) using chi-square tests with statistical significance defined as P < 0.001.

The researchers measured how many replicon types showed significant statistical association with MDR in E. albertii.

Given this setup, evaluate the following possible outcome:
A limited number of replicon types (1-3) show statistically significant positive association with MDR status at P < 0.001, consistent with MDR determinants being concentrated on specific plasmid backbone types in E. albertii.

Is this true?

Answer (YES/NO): NO